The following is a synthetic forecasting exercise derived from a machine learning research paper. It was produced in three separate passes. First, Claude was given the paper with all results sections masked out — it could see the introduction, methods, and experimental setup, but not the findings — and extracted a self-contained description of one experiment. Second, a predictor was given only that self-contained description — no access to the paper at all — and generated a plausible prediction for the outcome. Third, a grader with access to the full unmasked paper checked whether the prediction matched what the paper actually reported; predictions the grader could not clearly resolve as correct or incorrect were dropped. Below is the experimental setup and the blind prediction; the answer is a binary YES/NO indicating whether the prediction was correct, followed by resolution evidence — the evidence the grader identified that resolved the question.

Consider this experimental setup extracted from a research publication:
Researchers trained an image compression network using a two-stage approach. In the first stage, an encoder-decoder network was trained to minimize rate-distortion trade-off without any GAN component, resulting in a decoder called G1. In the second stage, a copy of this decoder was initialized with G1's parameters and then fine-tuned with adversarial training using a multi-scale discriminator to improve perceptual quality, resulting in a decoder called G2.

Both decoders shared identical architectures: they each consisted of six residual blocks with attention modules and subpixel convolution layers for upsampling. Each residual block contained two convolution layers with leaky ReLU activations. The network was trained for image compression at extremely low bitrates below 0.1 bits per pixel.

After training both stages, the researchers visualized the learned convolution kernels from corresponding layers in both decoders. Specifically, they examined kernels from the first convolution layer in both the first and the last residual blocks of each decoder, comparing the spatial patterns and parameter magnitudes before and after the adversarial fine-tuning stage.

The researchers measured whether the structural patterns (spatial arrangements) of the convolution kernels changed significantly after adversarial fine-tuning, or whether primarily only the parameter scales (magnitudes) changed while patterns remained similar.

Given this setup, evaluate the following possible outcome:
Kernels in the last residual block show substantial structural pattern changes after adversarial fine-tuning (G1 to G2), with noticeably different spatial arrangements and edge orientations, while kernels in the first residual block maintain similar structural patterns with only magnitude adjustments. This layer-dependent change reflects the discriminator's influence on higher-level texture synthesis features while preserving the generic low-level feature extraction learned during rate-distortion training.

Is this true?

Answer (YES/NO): NO